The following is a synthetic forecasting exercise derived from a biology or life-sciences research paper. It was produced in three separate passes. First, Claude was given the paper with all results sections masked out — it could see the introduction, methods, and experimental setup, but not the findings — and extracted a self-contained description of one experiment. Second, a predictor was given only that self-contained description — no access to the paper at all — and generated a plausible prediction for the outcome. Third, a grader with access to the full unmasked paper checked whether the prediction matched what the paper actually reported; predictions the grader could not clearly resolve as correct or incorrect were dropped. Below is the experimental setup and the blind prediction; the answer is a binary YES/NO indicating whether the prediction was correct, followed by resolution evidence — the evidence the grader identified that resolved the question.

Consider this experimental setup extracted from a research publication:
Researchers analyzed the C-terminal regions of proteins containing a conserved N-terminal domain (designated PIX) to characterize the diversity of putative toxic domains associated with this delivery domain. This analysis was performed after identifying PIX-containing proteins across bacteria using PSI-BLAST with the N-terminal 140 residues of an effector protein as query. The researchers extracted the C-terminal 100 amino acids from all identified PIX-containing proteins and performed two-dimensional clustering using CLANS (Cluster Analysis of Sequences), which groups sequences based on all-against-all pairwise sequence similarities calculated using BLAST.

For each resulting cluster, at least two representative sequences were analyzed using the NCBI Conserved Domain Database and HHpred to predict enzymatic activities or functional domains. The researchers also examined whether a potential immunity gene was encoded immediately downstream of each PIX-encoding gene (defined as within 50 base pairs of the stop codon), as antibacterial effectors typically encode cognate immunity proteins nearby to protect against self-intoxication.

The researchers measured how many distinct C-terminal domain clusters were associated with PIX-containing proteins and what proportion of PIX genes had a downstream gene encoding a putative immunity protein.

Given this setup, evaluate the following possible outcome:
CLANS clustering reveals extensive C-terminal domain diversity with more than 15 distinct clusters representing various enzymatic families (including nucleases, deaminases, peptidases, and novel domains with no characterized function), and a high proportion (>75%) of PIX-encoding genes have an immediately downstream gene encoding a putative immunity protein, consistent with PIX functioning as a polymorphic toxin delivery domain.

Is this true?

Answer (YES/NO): NO